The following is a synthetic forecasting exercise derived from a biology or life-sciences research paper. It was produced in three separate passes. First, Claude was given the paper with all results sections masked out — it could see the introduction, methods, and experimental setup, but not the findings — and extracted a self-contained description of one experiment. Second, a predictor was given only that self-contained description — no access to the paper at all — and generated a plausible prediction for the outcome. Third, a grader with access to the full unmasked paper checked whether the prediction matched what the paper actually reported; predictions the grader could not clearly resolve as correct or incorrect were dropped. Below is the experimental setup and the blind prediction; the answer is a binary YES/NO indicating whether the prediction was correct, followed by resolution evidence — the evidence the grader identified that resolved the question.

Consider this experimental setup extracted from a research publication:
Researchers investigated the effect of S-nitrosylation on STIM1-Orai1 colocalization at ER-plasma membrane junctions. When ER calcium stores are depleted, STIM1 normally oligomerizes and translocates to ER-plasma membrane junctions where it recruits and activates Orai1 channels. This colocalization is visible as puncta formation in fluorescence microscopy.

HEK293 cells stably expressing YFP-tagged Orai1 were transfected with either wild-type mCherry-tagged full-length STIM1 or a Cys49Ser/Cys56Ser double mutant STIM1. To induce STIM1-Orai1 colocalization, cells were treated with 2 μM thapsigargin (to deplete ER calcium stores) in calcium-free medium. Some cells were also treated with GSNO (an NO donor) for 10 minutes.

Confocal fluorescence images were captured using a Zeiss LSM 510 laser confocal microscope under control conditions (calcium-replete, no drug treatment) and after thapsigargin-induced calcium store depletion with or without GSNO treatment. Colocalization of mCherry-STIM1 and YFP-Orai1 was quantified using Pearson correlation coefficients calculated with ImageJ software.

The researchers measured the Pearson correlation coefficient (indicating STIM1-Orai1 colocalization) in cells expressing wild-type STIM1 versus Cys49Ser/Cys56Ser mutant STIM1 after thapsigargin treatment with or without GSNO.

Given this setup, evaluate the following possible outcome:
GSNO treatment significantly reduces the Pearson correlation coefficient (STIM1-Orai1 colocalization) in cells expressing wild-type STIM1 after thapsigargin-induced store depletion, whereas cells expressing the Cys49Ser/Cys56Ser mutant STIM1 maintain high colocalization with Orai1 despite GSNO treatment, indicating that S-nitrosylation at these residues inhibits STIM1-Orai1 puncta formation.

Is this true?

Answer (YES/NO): YES